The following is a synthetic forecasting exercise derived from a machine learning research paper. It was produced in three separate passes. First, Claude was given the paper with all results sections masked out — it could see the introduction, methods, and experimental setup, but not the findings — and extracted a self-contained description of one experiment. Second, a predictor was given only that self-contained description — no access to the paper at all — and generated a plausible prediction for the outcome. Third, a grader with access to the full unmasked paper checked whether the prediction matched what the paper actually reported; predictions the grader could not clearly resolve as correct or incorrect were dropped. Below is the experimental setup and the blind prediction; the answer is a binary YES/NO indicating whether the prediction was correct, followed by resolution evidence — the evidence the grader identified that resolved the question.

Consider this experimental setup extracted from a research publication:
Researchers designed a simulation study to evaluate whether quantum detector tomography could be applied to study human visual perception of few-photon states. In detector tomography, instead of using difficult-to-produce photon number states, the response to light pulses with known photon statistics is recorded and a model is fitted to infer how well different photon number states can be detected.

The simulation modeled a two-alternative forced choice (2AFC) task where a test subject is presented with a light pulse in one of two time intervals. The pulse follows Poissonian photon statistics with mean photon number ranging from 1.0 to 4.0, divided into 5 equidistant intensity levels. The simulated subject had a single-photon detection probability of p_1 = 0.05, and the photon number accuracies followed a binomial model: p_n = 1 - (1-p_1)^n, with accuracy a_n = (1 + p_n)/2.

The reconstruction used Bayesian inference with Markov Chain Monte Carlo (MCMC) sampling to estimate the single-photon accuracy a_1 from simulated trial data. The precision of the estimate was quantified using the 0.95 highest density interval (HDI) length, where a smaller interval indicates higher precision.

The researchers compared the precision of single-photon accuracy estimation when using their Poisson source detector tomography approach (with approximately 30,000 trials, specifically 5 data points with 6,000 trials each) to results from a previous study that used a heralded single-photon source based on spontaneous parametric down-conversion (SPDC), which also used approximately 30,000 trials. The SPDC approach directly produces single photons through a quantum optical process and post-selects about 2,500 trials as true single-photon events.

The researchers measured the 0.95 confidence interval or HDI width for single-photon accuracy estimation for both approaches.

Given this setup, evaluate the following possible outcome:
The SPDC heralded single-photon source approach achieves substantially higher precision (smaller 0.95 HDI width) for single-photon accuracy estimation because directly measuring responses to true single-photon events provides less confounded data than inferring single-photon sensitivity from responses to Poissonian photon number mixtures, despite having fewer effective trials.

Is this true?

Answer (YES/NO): YES